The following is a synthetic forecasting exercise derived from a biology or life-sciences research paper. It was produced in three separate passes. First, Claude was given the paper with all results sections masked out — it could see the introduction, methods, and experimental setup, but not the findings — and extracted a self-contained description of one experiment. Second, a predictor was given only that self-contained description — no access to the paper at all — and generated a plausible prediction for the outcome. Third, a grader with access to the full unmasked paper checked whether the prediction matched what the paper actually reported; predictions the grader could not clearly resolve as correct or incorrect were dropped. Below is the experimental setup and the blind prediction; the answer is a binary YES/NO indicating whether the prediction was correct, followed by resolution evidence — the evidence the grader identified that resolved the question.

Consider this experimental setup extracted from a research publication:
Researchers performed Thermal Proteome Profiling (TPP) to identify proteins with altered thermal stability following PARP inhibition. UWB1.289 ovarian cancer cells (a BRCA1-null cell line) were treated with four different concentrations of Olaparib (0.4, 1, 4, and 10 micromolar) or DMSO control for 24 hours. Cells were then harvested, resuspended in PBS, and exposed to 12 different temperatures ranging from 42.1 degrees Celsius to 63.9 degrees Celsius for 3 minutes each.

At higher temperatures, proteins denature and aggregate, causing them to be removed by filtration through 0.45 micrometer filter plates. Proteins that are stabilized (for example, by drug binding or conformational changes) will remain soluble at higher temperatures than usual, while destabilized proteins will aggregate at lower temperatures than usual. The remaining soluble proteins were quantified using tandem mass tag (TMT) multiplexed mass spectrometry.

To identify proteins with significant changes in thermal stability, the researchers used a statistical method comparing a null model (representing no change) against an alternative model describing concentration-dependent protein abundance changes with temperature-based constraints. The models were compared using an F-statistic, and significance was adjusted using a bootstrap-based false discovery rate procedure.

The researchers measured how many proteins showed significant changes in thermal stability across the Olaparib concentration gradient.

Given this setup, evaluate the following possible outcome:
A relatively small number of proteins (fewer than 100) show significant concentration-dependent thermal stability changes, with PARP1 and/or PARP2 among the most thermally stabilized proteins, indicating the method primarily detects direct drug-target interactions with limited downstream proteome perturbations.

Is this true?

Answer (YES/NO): NO